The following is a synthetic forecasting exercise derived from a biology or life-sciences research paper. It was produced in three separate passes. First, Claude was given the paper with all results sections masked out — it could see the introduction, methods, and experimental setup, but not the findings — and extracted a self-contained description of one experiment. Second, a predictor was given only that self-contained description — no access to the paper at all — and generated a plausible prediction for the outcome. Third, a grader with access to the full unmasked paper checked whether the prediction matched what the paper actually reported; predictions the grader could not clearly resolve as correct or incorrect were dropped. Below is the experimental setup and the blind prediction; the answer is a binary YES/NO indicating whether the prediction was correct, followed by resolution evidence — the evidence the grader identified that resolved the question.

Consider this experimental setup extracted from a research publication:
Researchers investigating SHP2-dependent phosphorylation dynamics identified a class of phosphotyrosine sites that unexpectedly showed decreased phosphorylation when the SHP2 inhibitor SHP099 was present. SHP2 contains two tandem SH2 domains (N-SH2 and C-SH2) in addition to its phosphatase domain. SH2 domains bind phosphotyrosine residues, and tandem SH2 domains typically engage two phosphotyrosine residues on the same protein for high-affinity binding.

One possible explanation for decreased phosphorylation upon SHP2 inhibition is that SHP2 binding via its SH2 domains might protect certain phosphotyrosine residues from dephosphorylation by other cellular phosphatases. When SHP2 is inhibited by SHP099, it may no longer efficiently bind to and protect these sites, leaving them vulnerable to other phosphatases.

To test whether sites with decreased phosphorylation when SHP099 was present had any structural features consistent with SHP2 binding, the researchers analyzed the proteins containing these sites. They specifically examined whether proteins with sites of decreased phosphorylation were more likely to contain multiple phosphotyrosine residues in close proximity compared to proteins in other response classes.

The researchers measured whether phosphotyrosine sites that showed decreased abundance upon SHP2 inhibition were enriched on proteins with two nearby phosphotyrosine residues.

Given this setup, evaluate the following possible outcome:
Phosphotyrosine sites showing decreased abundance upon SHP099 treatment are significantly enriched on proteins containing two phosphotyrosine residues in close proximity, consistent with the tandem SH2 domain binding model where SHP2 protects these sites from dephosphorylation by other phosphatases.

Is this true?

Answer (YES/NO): YES